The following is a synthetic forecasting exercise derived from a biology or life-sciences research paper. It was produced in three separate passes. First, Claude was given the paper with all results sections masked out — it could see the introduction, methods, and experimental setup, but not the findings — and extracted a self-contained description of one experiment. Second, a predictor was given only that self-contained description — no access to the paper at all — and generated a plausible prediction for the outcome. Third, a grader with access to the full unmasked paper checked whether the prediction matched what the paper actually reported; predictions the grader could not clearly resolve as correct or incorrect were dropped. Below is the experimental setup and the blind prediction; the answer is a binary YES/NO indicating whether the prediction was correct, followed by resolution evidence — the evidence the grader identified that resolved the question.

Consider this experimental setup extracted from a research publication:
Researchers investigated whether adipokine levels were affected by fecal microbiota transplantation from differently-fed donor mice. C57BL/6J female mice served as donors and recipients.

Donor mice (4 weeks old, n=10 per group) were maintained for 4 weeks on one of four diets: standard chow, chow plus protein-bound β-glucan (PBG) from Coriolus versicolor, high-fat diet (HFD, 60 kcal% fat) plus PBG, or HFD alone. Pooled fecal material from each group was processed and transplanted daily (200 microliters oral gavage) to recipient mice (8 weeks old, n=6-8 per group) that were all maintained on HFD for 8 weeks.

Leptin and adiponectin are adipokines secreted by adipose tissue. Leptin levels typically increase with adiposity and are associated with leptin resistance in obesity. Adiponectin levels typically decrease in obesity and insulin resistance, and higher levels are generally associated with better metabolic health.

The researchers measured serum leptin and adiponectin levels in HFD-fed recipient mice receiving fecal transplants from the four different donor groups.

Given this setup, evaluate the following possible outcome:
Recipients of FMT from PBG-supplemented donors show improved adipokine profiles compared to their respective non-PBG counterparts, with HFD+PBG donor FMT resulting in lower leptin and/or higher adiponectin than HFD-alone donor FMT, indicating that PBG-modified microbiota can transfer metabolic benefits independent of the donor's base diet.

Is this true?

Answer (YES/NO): NO